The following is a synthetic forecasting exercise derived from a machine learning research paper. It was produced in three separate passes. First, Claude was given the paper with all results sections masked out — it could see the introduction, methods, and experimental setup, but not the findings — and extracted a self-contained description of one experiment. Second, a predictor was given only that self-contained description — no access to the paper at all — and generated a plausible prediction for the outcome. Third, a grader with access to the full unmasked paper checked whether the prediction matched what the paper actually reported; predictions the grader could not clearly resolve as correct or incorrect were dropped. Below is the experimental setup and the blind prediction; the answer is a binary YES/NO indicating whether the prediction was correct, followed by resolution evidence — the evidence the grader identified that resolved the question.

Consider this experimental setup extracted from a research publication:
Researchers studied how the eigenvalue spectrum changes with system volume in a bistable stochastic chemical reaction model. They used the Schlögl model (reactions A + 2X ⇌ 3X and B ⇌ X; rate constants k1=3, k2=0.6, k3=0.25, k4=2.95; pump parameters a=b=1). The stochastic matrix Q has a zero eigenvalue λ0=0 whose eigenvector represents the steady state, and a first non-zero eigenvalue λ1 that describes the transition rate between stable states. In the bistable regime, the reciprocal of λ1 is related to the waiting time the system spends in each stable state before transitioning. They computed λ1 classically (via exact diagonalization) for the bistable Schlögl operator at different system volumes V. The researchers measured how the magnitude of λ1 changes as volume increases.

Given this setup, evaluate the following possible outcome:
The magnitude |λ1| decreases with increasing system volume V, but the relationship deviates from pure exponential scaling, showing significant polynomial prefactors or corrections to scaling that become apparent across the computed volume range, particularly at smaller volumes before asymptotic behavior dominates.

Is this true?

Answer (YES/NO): NO